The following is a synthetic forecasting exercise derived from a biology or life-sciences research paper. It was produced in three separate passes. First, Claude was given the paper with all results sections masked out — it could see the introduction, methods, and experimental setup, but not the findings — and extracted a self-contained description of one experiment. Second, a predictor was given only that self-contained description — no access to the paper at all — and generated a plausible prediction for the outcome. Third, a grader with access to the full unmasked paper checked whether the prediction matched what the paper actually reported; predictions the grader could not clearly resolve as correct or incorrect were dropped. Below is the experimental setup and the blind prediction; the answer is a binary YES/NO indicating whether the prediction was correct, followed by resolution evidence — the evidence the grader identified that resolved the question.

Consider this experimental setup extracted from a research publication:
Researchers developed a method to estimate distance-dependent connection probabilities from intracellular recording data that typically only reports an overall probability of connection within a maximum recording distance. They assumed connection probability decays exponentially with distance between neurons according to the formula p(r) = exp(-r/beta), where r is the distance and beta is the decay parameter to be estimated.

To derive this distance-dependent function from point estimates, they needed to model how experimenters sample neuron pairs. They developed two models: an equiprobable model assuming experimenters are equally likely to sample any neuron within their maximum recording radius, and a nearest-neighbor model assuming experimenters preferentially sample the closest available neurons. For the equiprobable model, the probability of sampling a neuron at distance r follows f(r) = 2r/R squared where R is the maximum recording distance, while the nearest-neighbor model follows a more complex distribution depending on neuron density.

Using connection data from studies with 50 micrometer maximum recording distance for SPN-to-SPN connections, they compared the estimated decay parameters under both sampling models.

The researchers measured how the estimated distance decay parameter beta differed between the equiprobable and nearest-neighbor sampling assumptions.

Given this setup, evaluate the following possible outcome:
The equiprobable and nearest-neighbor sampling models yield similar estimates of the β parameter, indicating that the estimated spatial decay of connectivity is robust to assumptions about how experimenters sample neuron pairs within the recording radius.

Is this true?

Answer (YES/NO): NO